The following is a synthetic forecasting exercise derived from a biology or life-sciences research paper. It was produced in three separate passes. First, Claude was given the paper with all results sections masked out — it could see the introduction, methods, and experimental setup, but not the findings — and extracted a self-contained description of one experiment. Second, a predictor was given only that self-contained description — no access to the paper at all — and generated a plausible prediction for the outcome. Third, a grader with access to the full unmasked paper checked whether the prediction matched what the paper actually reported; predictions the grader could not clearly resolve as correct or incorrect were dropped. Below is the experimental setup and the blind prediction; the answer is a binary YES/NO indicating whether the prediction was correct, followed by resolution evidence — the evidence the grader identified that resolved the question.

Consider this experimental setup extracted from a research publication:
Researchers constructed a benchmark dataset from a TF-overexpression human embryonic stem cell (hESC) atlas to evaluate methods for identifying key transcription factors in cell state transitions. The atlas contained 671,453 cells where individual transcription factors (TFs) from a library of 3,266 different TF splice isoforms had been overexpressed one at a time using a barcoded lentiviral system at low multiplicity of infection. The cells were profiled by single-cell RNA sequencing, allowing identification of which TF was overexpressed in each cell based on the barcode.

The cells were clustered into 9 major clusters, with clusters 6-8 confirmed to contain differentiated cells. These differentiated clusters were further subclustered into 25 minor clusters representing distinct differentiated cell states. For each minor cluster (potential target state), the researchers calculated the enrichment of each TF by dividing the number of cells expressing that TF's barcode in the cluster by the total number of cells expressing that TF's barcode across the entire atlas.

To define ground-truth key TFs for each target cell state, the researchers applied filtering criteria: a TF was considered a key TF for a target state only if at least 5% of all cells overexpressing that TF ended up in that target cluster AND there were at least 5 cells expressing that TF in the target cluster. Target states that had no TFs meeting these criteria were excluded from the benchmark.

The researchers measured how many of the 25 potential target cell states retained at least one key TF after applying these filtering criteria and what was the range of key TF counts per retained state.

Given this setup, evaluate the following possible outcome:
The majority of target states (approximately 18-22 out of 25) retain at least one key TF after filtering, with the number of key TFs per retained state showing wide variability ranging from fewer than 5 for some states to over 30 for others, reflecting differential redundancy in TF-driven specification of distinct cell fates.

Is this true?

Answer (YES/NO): NO